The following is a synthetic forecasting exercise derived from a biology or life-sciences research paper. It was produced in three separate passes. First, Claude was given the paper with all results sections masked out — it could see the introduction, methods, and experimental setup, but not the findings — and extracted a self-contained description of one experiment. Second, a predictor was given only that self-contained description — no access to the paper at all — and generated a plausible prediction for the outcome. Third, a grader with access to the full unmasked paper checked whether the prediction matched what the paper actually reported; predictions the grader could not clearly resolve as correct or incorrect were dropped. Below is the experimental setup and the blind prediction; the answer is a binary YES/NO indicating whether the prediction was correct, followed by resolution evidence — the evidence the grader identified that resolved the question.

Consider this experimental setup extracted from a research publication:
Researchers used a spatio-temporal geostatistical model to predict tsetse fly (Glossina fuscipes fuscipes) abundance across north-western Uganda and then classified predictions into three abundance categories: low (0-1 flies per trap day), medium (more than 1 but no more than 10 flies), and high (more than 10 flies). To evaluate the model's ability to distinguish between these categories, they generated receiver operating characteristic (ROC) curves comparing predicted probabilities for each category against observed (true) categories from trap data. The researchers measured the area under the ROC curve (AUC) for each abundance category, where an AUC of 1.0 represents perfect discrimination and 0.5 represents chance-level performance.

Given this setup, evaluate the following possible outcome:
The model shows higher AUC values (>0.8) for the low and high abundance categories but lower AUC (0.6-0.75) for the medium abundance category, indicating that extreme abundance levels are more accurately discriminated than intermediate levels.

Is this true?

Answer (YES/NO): YES